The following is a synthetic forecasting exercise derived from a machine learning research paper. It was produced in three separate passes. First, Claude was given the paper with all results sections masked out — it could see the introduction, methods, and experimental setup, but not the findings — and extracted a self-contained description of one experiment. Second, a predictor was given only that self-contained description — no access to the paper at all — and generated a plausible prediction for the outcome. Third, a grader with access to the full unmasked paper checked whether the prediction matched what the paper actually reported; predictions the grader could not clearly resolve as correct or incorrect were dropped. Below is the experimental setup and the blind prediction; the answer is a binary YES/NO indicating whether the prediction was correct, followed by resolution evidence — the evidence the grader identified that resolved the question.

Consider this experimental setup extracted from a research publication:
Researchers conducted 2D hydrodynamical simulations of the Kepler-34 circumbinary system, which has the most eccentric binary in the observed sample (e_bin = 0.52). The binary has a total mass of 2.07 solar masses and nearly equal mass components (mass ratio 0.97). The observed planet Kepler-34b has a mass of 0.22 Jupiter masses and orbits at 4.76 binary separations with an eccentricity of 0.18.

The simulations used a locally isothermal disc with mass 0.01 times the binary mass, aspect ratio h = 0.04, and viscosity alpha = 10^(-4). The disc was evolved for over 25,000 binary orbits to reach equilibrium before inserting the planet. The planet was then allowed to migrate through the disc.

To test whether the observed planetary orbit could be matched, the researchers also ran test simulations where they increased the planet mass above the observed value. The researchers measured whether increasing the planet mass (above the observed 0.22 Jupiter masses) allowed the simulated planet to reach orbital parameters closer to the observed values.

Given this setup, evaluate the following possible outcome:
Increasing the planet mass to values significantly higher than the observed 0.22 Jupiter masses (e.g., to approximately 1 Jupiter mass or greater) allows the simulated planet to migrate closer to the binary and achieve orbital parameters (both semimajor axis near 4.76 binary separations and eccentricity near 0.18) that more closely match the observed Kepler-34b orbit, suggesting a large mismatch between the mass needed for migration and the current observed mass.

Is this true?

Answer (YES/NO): NO